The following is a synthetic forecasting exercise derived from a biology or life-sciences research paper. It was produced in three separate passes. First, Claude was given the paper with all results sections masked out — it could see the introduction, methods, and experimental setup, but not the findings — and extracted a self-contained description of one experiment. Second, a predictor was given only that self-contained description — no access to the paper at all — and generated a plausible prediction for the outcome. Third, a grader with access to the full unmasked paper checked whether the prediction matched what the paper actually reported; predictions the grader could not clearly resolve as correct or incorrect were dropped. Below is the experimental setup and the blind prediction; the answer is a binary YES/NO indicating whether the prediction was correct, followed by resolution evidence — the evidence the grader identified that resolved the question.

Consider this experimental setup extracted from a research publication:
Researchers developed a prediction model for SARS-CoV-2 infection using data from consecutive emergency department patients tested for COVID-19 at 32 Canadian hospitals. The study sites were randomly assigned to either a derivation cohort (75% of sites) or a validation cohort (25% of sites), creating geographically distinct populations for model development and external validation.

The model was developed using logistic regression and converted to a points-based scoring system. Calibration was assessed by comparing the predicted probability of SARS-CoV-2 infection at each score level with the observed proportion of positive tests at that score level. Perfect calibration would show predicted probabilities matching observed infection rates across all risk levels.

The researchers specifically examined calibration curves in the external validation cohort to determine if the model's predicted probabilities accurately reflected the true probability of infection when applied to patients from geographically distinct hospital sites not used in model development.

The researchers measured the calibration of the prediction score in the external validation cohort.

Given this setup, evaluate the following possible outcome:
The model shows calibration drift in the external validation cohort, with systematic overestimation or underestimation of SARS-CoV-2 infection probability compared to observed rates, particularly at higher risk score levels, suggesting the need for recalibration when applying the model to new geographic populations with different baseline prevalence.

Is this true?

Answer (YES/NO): NO